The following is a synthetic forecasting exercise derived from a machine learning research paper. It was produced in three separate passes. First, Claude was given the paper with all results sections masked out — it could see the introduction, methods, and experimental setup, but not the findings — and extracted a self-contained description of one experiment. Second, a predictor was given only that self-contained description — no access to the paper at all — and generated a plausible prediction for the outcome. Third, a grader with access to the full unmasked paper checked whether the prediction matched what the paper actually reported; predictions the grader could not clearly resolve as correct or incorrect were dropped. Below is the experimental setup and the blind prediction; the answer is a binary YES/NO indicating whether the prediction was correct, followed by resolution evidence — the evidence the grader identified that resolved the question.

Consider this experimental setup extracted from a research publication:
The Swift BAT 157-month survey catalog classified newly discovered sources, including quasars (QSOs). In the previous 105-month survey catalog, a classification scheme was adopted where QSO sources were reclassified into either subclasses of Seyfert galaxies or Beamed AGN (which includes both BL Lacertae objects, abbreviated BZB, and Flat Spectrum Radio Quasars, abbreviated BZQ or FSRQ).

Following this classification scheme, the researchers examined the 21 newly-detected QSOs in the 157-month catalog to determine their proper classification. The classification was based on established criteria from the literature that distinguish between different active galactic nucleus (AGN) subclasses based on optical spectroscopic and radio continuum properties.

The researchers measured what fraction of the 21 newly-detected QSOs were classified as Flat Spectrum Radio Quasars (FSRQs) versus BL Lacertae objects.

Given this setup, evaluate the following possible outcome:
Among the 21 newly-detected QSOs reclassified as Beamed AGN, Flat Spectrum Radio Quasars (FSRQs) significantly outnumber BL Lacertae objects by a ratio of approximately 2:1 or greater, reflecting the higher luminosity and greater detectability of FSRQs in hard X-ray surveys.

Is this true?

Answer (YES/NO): YES